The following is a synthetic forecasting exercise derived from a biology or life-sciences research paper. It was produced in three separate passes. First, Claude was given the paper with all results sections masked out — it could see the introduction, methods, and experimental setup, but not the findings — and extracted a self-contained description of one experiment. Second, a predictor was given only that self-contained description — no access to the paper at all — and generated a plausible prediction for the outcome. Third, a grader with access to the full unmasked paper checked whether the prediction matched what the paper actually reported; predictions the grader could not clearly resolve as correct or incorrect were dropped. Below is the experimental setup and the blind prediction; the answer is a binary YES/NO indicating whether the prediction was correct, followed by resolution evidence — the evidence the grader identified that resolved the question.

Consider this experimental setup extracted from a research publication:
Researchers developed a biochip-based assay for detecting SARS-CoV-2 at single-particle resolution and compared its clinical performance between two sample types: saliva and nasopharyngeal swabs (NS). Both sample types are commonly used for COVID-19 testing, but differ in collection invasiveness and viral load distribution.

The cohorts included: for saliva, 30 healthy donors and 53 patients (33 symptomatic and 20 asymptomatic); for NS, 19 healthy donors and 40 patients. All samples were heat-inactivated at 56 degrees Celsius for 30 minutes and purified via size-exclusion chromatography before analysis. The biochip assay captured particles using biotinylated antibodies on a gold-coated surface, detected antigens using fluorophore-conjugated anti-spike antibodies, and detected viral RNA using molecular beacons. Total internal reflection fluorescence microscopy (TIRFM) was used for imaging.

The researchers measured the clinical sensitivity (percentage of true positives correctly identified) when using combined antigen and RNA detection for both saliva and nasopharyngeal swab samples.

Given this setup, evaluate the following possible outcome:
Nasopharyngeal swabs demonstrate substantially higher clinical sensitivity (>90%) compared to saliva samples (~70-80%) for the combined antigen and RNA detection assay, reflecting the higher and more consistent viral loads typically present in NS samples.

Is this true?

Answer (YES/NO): NO